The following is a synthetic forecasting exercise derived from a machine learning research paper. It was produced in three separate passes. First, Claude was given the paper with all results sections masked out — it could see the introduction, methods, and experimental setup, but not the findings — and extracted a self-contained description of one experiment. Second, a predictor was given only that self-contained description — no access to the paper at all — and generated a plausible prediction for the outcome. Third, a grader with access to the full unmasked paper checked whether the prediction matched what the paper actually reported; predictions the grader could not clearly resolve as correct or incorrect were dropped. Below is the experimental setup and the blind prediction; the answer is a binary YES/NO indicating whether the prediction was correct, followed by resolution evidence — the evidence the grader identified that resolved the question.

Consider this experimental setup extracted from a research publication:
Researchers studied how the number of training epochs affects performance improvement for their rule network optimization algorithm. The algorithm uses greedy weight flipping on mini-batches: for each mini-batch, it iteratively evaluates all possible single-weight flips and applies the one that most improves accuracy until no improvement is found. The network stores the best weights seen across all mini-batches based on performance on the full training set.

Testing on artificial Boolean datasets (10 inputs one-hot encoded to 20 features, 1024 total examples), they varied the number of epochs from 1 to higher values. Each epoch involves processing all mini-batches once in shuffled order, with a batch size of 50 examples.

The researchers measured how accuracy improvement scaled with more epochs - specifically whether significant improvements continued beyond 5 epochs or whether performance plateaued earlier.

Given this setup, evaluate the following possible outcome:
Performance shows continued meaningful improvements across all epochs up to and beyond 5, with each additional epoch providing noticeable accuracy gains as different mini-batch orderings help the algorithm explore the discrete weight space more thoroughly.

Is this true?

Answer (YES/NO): NO